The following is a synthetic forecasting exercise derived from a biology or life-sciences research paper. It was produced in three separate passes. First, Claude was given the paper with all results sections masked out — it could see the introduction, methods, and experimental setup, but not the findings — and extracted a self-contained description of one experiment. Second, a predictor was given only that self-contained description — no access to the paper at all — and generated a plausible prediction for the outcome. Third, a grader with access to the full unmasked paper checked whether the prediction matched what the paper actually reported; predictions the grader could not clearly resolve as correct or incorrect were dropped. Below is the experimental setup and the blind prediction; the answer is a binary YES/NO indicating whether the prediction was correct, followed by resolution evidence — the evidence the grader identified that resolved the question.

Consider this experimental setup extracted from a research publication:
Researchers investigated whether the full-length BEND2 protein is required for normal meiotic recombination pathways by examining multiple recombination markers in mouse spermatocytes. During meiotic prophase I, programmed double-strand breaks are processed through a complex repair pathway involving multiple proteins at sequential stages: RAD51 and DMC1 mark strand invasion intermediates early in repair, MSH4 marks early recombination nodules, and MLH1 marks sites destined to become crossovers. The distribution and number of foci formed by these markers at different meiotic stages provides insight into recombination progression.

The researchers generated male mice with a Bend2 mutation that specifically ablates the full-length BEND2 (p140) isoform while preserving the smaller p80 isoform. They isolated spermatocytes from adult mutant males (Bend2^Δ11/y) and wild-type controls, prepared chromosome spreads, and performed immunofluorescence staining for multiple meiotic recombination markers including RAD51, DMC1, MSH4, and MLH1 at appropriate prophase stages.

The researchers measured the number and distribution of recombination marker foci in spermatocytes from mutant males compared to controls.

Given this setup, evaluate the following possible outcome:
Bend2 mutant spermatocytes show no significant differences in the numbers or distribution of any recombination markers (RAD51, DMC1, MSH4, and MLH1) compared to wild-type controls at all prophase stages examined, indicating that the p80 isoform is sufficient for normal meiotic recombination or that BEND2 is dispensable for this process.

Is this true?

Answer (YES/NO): NO